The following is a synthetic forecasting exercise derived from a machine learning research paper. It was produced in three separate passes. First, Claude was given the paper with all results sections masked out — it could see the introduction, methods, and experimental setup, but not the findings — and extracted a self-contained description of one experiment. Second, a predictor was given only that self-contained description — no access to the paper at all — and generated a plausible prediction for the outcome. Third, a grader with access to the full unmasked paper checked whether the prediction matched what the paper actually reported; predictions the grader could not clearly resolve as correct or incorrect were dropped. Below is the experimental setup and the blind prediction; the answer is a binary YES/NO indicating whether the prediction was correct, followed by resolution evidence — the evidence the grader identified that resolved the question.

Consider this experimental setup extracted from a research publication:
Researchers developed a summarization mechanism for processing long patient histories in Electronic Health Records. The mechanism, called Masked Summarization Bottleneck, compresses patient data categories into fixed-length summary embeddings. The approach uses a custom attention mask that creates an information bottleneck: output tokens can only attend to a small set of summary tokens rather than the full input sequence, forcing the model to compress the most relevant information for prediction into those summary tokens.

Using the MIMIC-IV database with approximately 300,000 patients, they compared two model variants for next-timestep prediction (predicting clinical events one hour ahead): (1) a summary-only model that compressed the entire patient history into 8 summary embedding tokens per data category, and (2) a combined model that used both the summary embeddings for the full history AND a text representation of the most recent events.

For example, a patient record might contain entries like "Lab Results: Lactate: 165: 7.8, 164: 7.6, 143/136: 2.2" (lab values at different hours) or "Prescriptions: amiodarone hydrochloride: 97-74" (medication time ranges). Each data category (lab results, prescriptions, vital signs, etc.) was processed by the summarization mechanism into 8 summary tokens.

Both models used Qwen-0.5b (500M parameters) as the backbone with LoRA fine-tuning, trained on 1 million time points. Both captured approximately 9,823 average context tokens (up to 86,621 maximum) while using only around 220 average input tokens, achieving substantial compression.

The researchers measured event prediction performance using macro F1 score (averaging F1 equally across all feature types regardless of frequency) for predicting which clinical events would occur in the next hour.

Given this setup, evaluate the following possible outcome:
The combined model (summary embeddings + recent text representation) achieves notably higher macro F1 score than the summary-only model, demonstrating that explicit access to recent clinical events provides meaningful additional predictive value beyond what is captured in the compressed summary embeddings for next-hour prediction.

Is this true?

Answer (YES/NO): NO